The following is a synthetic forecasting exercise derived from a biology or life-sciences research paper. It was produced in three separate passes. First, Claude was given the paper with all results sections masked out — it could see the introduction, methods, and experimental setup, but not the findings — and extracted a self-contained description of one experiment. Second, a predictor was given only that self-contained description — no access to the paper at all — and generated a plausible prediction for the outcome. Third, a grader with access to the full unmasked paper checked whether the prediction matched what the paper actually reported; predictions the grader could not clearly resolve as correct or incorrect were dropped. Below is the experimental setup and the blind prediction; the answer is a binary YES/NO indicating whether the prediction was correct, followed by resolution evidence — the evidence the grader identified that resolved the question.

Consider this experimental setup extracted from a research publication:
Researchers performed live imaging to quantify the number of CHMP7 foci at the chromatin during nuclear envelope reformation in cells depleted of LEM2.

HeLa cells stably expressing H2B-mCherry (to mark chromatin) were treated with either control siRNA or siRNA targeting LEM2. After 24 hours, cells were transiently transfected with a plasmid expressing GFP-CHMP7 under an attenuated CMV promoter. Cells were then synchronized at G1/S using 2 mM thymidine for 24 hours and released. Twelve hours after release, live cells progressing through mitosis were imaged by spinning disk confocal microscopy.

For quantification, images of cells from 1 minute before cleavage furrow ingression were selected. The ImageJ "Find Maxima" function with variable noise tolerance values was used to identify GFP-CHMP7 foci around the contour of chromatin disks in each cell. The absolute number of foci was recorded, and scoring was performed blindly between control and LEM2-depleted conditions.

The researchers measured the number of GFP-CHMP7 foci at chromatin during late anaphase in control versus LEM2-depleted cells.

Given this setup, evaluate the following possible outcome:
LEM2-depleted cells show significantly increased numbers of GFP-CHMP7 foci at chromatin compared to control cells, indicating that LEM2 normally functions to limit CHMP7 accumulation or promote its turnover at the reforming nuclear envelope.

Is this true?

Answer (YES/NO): NO